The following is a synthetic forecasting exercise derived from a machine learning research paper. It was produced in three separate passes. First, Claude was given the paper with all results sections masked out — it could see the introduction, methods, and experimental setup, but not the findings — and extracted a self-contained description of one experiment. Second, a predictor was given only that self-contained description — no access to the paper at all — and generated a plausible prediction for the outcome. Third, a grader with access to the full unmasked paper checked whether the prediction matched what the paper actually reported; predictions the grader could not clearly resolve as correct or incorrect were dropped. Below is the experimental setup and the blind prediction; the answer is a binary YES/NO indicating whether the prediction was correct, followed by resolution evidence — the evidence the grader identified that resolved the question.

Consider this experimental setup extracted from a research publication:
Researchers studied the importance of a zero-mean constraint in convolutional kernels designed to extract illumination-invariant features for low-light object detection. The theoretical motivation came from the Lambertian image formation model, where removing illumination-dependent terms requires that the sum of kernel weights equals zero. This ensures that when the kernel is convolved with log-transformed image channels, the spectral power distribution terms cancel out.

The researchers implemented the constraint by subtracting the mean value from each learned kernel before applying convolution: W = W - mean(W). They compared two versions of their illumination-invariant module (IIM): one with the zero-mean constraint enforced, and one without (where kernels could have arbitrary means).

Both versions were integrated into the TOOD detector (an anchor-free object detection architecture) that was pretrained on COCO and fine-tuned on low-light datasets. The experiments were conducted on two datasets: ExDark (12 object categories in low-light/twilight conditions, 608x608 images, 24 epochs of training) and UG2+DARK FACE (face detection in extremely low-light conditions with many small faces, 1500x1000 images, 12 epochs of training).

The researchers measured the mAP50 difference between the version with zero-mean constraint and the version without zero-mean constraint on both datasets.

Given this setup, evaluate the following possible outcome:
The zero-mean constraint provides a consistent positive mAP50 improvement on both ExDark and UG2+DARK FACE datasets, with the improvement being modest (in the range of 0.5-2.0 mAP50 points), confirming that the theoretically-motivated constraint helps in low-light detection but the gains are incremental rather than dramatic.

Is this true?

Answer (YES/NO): NO